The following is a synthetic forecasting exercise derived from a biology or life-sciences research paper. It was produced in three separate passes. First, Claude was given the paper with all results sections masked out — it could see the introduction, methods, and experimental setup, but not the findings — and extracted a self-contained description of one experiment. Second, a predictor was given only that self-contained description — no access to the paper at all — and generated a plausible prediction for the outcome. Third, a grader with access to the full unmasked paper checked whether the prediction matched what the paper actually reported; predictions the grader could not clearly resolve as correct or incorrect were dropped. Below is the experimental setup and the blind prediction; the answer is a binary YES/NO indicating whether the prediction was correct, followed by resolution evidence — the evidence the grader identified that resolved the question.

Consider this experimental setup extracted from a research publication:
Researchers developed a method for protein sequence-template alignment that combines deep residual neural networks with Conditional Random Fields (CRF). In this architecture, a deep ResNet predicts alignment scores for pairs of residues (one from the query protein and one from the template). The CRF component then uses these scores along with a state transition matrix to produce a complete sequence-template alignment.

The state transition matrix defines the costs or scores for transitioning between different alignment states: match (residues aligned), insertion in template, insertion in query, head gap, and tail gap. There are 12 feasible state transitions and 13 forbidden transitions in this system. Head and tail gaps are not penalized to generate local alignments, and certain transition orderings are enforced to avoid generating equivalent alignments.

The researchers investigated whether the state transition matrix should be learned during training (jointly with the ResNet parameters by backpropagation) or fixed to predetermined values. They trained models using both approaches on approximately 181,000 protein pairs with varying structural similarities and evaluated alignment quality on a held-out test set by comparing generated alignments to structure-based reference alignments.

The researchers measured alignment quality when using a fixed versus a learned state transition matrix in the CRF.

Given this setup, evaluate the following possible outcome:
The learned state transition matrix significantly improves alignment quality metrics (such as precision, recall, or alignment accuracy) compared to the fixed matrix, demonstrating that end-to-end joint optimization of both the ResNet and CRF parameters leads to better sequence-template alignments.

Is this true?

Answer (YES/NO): NO